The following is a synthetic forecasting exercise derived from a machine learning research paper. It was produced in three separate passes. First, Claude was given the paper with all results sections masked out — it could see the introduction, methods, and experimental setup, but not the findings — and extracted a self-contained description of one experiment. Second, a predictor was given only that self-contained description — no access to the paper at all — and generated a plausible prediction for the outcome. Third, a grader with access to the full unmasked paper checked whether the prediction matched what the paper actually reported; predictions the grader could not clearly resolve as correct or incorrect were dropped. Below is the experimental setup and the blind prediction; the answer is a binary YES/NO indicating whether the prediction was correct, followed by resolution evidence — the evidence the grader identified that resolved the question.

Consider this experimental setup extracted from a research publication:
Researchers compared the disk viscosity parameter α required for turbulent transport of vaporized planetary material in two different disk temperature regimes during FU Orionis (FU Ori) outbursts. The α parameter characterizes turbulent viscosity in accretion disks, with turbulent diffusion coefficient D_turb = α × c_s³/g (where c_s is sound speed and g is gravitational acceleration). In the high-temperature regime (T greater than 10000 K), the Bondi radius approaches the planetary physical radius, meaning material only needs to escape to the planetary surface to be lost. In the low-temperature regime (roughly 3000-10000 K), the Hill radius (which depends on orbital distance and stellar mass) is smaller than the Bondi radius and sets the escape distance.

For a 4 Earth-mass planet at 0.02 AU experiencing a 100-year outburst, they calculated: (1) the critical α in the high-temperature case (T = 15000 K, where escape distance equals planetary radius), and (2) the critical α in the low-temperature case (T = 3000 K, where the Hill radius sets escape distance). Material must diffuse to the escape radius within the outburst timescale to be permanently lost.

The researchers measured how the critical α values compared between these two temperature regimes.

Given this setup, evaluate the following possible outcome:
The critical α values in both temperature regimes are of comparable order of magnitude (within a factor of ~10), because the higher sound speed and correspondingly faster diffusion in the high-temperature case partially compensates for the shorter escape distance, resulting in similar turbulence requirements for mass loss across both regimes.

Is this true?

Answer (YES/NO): NO